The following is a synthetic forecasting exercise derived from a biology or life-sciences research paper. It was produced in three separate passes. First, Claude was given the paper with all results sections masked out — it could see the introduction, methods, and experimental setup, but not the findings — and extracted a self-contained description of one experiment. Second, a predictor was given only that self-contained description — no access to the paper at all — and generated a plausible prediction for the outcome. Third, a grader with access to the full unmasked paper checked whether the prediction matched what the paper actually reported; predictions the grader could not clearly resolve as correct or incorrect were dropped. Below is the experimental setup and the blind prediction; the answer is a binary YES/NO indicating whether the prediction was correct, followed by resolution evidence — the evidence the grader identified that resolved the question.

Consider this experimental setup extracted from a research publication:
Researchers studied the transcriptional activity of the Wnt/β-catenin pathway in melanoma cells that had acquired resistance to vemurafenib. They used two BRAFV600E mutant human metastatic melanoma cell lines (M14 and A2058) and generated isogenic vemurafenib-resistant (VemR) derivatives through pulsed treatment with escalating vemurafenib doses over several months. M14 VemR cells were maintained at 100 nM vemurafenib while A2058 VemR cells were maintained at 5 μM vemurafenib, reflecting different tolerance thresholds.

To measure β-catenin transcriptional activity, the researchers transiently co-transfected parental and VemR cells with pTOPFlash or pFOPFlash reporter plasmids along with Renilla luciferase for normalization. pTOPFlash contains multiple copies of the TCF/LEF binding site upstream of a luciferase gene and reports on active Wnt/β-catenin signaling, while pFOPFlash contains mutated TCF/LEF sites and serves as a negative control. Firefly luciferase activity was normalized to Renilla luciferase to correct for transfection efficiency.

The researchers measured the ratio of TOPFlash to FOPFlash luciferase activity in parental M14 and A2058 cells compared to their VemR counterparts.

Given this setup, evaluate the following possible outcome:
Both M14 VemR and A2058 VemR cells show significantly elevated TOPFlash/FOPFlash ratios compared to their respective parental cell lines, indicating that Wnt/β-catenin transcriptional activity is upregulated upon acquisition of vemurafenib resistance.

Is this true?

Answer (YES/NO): YES